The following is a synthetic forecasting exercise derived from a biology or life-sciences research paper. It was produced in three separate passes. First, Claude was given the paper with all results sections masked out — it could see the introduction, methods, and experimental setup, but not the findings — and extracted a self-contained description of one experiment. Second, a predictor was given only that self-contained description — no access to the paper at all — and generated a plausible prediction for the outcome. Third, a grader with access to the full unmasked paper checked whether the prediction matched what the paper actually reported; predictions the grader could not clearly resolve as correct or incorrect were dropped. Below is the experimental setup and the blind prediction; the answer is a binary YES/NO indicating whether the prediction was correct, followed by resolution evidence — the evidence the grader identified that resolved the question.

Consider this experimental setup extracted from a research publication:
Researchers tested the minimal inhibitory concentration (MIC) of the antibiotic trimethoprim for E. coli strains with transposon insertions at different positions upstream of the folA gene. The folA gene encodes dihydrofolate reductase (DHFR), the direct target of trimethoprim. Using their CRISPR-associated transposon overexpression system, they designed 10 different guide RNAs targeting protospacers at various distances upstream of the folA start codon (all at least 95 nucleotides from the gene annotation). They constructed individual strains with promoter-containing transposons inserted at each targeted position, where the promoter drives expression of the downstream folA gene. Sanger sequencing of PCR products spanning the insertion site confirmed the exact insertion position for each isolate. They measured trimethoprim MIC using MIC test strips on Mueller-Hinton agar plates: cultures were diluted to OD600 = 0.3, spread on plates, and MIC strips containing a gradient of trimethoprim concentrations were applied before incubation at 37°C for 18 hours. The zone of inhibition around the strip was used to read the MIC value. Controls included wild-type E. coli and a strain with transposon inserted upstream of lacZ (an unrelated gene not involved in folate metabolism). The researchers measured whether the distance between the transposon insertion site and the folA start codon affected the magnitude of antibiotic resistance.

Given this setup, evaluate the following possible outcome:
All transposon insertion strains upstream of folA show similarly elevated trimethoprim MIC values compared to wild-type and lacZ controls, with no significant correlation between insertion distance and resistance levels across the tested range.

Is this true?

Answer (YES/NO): YES